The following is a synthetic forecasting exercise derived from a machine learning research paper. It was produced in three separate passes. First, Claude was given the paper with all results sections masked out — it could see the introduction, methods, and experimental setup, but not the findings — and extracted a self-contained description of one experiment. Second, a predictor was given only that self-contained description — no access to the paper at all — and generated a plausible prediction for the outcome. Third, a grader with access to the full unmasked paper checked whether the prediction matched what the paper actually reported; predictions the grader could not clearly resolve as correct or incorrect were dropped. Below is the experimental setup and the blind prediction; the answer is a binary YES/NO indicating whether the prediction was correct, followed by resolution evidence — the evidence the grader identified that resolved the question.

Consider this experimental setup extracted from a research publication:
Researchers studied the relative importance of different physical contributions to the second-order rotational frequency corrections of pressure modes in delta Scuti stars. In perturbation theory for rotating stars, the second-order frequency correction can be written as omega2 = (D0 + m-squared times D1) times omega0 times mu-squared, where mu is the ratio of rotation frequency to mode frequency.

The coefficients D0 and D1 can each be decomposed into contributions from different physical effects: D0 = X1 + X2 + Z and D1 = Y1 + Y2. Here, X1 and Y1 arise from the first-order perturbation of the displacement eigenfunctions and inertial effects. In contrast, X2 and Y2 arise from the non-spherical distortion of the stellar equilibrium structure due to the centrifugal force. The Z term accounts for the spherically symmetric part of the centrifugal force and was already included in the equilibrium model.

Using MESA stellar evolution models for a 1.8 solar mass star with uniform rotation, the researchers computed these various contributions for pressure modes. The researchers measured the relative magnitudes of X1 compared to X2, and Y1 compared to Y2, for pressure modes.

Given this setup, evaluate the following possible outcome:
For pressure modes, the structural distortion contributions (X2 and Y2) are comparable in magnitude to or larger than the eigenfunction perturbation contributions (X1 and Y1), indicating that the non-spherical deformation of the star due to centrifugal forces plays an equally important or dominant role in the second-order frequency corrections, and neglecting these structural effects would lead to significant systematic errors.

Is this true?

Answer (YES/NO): YES